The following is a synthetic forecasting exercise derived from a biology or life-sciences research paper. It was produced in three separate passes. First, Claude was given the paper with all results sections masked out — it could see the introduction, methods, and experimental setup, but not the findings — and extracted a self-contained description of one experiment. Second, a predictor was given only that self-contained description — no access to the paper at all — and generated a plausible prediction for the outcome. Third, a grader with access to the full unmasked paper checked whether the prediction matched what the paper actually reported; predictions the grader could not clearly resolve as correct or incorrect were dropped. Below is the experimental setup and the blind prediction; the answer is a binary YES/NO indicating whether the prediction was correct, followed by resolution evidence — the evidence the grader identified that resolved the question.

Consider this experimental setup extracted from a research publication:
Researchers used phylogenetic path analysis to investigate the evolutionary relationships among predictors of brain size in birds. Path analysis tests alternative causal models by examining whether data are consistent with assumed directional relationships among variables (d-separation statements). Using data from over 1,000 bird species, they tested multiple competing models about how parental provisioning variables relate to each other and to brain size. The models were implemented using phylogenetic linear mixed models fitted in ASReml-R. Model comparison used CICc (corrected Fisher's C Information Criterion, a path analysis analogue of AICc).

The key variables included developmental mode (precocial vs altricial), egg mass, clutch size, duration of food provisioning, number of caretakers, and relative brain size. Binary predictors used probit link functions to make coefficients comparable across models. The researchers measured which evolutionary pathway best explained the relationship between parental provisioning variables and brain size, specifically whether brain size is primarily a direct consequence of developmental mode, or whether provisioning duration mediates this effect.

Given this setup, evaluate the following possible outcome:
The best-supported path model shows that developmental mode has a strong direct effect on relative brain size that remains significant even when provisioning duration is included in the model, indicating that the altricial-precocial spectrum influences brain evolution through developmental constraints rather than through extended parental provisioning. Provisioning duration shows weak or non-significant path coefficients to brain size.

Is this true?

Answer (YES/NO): NO